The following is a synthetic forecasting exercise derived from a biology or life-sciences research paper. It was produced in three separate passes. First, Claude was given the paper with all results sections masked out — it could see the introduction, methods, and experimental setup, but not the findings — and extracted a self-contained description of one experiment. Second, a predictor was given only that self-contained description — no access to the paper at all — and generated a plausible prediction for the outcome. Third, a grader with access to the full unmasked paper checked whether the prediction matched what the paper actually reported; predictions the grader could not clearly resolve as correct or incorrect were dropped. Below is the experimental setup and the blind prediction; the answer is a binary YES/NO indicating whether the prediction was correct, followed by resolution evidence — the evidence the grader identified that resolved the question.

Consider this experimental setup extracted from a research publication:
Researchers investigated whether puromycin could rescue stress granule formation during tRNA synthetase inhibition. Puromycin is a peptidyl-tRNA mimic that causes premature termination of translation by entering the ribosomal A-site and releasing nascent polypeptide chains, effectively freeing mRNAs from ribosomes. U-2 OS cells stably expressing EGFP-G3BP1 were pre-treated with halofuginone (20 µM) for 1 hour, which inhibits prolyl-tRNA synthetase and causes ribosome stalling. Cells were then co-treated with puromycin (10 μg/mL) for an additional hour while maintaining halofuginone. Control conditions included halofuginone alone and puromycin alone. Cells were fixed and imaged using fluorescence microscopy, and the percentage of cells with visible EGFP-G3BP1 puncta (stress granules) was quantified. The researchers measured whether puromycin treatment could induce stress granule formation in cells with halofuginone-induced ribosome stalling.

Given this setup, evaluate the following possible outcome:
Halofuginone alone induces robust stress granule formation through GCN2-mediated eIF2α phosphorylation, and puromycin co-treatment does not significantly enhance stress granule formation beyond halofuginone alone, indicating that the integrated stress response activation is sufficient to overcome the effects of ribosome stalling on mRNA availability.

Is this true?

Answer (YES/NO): NO